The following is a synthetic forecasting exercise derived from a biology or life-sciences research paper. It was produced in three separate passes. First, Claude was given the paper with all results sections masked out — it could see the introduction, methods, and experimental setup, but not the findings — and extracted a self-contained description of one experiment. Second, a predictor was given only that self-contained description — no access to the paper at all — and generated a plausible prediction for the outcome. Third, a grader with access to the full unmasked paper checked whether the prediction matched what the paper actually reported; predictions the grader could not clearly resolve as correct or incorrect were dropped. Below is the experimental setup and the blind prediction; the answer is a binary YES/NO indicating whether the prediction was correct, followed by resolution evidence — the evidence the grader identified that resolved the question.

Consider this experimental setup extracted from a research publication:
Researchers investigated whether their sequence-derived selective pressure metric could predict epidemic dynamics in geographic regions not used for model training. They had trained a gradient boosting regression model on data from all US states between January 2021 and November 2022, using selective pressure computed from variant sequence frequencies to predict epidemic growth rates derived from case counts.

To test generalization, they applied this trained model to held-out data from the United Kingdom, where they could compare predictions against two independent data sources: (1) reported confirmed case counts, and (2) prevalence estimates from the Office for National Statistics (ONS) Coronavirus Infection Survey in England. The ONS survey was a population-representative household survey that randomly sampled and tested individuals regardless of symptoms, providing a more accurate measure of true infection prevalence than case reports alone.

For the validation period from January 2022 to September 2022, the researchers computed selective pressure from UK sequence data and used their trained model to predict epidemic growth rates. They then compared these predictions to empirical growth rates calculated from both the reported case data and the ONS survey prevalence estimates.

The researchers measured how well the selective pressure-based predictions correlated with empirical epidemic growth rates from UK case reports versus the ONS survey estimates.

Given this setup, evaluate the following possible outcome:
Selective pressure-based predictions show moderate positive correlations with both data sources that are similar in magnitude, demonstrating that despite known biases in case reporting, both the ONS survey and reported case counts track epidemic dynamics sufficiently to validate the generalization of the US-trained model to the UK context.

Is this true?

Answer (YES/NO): NO